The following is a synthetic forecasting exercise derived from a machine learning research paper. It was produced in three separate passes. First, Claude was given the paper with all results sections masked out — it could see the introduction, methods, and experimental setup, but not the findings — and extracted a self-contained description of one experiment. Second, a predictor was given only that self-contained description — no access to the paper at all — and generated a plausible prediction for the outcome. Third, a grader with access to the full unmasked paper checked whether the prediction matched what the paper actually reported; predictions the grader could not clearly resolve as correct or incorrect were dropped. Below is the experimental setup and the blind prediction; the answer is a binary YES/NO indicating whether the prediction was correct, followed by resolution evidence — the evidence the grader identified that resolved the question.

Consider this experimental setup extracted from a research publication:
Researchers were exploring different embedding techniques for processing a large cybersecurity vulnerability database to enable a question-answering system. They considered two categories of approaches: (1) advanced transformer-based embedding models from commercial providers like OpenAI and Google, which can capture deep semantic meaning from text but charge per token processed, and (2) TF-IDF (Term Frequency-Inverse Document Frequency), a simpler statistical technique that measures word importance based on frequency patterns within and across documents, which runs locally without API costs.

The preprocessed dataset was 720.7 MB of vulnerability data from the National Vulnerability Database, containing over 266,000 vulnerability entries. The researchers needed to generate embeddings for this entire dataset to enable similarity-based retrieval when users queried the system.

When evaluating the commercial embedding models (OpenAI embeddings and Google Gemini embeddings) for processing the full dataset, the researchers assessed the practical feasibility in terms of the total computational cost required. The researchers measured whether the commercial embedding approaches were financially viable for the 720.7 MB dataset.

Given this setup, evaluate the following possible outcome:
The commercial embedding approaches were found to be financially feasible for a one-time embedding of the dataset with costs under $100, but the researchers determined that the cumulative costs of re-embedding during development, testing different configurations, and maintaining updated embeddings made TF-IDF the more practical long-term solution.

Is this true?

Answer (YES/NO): NO